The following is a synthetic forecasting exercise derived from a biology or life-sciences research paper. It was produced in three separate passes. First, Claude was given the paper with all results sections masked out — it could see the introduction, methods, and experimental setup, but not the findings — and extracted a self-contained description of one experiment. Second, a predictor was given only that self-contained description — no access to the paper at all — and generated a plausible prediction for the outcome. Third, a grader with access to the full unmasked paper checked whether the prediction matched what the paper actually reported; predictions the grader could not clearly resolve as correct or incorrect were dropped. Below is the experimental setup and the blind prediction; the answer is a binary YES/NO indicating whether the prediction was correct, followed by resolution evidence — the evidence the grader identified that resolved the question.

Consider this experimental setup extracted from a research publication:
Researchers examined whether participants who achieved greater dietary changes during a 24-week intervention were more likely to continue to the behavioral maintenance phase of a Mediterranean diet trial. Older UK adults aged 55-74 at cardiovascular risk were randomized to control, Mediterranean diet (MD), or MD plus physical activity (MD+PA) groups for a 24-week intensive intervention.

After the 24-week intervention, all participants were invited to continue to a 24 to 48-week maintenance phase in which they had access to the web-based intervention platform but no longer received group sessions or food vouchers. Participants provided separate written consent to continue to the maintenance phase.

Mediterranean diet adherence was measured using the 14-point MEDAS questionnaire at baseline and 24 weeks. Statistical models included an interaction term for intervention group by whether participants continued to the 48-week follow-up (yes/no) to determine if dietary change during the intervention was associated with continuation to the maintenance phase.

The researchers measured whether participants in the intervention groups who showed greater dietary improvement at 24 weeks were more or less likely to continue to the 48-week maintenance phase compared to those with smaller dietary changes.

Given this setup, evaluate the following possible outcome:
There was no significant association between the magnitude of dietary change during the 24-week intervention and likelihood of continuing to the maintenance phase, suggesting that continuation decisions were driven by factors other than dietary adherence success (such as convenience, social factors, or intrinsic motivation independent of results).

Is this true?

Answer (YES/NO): NO